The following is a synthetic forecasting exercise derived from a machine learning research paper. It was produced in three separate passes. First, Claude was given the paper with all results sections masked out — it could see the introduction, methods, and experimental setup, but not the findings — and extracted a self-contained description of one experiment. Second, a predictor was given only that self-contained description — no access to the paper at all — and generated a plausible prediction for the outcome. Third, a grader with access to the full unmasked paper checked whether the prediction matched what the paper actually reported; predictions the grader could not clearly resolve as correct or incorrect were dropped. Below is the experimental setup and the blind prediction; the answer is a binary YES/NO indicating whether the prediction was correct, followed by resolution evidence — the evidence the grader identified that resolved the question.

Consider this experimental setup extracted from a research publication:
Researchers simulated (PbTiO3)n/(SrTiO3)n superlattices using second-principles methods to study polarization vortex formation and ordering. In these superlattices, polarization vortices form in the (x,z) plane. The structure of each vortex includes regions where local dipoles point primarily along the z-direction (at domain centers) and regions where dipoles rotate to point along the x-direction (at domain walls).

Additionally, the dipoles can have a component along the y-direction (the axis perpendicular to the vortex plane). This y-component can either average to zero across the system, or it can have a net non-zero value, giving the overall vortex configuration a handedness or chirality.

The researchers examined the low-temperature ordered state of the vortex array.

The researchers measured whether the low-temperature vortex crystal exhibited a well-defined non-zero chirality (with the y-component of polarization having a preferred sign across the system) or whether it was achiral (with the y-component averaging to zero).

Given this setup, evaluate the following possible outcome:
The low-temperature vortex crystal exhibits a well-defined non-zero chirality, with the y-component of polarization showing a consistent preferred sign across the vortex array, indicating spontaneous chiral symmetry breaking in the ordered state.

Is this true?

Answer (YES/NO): YES